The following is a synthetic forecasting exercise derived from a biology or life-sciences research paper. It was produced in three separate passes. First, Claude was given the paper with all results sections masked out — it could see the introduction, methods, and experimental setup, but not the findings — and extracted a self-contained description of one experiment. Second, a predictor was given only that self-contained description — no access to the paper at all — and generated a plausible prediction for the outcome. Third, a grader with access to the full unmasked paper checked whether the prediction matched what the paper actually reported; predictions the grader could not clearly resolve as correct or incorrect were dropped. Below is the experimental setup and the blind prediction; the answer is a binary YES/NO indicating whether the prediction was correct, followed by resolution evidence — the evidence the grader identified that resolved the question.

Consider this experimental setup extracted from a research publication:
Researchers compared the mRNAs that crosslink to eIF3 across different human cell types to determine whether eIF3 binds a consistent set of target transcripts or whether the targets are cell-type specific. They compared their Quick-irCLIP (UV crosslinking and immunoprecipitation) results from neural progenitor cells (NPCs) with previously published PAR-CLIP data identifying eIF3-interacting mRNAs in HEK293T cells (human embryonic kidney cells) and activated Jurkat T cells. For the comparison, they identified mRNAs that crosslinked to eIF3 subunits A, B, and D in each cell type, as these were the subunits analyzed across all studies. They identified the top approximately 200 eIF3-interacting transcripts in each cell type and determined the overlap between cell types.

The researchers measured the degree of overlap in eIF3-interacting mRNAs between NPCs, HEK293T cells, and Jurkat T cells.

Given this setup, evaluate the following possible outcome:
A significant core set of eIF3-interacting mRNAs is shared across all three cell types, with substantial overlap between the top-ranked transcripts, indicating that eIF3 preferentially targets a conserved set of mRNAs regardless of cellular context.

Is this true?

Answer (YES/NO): NO